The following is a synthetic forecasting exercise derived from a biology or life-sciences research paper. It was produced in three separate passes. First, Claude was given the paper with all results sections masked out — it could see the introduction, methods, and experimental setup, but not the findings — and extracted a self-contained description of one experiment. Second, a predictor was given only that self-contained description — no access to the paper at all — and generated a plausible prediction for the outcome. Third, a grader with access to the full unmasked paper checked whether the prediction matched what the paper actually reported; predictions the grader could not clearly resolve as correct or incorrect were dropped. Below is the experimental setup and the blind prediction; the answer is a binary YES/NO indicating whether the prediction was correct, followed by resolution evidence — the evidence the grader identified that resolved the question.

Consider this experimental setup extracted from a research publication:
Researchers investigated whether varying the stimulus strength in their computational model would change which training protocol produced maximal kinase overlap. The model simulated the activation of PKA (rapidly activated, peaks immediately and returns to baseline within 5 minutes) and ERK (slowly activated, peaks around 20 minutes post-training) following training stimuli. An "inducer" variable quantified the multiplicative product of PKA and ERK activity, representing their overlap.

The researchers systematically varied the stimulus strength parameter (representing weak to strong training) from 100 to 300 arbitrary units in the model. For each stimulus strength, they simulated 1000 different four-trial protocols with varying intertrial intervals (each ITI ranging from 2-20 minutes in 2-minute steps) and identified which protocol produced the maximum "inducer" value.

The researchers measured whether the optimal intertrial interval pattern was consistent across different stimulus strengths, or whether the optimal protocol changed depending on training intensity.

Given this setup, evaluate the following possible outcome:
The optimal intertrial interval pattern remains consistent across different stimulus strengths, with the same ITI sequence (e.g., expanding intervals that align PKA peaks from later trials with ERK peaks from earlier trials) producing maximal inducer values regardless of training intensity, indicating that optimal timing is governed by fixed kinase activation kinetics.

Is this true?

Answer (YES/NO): YES